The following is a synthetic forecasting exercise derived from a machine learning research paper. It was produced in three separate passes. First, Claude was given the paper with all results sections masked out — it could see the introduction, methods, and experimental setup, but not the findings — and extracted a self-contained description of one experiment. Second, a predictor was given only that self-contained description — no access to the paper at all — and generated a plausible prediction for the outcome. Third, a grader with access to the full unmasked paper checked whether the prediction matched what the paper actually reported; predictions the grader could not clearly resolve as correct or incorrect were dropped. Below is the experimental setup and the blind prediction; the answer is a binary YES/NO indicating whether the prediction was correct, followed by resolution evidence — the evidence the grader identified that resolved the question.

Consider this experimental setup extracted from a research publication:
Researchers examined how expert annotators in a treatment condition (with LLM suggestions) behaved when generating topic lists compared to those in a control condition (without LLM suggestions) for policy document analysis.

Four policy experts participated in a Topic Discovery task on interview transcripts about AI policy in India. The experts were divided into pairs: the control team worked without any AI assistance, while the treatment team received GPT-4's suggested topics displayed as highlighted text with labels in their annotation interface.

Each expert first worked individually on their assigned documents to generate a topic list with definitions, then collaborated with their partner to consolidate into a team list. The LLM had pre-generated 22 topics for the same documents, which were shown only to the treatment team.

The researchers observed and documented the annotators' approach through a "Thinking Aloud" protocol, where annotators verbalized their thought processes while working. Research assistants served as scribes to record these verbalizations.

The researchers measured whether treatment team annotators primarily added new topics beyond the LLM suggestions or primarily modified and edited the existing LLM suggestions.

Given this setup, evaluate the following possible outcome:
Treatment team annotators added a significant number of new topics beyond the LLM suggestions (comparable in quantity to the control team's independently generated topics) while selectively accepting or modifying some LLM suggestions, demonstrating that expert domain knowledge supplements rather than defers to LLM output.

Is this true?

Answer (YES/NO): NO